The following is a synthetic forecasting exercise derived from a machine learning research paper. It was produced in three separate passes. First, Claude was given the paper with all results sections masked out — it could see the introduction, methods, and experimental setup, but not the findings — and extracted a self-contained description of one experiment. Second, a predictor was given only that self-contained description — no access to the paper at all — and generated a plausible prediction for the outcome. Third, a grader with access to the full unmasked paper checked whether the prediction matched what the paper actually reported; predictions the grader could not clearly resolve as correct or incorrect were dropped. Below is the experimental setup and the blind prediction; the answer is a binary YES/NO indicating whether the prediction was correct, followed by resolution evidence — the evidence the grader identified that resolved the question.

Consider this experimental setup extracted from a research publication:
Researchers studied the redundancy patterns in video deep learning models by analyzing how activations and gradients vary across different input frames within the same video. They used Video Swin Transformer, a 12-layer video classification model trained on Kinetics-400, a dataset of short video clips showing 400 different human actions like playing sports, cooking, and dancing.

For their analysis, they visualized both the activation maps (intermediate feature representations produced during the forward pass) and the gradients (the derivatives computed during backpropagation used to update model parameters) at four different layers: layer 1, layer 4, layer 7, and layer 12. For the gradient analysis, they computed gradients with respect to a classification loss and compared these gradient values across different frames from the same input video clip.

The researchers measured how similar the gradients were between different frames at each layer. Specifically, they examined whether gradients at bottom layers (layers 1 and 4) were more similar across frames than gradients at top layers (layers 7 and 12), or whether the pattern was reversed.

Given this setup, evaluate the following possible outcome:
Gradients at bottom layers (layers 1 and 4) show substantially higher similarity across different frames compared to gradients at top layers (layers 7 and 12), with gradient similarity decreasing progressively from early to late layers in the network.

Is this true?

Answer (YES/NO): YES